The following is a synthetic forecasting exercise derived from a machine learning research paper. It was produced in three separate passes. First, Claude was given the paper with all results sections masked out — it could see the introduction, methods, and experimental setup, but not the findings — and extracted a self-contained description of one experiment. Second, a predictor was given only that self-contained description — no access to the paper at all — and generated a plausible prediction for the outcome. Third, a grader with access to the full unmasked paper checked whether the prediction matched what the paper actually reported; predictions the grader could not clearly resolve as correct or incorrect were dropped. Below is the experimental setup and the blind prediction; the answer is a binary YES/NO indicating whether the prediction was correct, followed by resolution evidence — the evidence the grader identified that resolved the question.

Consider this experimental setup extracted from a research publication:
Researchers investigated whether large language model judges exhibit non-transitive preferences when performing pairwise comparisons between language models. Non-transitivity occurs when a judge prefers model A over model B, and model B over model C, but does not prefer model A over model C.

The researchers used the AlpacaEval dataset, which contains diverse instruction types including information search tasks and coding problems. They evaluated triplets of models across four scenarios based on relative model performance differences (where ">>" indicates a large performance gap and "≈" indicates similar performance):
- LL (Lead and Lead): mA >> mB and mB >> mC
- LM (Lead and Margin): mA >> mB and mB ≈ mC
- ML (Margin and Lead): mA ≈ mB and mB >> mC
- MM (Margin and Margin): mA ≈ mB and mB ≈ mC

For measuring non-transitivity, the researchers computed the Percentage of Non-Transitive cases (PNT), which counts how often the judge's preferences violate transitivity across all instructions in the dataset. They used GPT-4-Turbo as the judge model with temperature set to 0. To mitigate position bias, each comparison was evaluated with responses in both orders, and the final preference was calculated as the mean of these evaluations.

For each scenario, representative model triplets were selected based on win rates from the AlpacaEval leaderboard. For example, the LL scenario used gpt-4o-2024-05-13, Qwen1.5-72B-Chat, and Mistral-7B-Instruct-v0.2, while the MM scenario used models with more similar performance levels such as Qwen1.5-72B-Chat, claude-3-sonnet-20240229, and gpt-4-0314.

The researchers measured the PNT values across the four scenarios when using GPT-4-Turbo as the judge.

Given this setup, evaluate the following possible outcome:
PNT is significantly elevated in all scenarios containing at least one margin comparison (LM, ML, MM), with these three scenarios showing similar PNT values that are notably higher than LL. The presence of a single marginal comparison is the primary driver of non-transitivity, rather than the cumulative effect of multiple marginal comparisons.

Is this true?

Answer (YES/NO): NO